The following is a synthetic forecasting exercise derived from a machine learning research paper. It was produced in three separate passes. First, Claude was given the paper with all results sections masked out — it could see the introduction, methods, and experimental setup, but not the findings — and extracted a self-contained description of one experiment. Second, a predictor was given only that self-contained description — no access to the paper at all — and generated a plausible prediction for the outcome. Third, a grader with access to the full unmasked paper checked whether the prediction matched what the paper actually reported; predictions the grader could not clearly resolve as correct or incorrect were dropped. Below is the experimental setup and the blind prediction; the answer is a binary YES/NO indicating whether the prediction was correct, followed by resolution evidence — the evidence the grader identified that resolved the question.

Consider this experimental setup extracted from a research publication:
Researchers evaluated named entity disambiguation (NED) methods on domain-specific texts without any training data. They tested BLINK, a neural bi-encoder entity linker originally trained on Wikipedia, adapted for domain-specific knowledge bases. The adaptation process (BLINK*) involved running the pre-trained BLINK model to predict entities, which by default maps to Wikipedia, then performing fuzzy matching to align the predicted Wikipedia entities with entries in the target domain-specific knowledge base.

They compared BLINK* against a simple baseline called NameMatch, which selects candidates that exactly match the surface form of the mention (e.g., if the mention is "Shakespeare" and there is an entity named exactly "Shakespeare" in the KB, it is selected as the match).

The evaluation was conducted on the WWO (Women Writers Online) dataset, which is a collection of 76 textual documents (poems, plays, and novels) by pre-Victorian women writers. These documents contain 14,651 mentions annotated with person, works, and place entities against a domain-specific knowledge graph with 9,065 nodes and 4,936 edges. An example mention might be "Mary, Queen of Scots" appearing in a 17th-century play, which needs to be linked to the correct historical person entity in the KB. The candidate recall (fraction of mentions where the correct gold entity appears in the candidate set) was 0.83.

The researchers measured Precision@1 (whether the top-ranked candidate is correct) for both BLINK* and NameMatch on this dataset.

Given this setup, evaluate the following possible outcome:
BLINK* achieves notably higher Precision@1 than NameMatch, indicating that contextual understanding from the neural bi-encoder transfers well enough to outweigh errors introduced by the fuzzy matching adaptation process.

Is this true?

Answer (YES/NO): NO